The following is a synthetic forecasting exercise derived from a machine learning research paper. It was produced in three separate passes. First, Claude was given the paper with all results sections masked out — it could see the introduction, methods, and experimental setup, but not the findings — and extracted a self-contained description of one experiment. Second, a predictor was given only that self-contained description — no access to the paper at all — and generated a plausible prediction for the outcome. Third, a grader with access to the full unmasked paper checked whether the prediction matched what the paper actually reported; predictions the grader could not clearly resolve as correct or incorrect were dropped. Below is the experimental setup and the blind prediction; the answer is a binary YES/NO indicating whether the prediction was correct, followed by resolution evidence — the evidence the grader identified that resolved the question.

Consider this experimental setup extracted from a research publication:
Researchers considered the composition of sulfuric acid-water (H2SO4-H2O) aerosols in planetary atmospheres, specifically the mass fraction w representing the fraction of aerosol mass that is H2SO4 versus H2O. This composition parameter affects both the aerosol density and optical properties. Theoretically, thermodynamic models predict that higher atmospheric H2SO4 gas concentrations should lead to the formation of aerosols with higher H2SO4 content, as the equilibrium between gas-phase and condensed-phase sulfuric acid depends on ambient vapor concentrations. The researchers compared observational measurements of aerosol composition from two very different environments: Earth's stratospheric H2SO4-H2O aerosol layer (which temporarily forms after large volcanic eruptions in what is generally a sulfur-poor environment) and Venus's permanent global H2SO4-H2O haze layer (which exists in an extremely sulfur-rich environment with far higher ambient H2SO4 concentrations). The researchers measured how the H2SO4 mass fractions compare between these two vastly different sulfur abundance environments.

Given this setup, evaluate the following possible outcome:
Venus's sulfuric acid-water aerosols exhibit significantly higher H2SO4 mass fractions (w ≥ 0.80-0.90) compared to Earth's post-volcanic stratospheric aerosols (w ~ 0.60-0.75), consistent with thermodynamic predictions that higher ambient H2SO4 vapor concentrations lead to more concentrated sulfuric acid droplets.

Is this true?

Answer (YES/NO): NO